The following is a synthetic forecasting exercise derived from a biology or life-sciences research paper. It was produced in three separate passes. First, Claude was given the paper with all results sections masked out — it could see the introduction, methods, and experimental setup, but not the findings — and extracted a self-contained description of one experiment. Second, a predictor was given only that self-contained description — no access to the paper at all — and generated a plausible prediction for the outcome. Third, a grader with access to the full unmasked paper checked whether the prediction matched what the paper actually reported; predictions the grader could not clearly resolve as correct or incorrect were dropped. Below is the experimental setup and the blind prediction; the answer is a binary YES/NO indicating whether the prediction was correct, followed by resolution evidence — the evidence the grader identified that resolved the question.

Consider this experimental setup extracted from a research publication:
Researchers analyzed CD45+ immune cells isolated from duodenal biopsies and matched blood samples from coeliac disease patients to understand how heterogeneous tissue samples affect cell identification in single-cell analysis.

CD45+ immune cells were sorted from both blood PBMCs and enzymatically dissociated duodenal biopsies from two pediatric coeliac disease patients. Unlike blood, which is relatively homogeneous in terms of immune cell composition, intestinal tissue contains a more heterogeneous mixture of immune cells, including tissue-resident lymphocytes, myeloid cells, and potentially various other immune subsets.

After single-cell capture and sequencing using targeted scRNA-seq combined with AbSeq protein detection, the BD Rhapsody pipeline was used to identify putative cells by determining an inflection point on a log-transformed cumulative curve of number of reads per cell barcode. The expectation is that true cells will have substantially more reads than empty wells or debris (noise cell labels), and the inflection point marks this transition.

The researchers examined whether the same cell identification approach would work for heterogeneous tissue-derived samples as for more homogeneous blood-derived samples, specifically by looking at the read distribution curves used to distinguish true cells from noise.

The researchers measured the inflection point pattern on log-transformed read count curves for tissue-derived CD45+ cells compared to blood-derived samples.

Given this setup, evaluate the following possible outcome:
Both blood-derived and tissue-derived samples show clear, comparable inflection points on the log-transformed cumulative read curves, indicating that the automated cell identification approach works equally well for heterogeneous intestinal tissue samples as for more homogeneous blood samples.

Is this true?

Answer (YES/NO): NO